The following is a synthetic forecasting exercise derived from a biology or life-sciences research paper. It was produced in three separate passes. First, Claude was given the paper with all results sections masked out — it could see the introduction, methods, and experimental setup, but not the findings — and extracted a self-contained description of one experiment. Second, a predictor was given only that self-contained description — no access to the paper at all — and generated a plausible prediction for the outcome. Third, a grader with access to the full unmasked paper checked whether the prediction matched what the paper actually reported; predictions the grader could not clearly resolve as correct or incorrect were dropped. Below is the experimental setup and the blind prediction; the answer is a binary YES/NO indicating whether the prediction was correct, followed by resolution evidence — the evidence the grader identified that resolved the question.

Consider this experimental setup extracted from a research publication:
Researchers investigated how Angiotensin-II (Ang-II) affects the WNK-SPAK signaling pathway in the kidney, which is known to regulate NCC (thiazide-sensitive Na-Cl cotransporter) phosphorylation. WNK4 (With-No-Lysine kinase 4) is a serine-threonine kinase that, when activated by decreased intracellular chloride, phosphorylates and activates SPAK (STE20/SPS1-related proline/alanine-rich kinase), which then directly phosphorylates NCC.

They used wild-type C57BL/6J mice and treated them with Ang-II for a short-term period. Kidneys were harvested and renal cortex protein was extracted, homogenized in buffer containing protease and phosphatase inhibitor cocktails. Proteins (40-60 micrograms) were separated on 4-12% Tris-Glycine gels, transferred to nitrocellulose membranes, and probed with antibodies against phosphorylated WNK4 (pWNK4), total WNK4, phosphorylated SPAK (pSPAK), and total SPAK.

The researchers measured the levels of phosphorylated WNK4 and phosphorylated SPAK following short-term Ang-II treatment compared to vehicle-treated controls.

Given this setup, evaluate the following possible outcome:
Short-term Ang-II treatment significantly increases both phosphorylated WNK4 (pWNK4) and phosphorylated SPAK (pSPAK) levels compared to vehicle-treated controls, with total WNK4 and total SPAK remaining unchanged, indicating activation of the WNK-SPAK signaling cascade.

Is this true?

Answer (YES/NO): YES